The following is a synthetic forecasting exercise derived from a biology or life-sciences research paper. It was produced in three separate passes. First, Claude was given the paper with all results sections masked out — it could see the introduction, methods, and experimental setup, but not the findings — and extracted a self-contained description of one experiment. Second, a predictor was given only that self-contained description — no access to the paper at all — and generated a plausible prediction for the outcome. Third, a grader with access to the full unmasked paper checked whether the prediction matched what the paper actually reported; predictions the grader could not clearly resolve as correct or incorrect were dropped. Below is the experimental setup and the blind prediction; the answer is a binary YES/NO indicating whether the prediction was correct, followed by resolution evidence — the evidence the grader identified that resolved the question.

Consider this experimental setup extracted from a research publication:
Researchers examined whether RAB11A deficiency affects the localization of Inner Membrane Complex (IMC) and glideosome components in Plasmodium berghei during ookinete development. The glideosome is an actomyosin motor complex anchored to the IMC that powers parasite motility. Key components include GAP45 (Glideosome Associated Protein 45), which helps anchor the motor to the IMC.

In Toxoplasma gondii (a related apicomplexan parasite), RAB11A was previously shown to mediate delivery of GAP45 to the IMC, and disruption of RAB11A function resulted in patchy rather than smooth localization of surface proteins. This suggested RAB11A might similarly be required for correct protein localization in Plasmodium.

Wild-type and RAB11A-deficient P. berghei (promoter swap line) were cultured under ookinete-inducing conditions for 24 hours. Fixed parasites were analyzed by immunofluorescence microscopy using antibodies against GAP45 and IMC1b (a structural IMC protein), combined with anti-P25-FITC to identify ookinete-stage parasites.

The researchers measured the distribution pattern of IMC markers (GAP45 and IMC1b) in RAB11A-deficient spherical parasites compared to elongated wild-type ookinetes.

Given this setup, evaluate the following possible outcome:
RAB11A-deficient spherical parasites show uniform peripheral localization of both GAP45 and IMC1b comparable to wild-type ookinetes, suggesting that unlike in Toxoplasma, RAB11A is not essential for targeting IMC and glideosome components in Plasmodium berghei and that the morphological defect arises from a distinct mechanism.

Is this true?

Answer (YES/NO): YES